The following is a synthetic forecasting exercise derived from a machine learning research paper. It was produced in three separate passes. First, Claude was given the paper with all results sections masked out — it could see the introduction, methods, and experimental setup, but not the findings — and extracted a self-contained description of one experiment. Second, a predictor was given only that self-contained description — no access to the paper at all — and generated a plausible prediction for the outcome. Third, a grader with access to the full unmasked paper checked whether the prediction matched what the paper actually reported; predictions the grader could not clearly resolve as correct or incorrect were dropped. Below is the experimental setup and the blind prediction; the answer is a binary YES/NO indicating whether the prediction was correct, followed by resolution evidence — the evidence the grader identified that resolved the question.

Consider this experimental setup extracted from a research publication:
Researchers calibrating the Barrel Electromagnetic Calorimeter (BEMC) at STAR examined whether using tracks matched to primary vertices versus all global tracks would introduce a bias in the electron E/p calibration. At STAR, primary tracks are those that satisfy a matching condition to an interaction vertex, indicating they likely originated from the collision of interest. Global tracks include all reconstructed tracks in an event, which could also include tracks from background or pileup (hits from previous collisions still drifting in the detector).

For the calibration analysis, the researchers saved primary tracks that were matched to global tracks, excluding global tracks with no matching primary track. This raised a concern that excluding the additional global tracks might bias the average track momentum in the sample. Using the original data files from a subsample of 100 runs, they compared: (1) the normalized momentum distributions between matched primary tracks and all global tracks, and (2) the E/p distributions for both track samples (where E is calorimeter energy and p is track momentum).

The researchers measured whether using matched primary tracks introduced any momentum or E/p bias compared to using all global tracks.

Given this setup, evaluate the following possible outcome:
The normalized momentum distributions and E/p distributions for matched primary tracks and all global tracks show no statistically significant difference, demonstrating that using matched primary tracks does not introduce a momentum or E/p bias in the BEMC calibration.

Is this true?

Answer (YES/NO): NO